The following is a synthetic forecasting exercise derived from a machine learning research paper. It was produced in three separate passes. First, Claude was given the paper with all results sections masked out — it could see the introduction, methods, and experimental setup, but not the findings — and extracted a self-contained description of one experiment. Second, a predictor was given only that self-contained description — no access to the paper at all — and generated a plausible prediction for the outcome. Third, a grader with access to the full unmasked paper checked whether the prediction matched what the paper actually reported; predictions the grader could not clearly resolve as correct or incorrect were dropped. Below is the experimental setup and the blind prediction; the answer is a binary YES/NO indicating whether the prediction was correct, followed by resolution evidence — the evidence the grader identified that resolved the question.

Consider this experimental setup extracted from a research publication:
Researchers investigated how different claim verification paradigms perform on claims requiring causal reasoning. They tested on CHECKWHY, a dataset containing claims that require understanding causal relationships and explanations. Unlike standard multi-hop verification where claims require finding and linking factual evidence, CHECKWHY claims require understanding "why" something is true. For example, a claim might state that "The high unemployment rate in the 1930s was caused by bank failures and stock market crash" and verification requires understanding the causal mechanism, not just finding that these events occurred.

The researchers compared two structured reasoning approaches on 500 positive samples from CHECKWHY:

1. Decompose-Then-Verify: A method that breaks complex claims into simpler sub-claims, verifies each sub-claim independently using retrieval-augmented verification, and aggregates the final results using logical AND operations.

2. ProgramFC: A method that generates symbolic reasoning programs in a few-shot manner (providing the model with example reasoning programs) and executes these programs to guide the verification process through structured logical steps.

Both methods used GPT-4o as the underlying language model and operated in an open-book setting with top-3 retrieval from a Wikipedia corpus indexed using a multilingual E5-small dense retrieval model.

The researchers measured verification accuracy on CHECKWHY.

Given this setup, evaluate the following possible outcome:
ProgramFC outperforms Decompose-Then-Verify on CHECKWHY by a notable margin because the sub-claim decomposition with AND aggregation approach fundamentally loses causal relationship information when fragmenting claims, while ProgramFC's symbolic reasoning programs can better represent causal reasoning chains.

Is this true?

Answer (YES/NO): NO